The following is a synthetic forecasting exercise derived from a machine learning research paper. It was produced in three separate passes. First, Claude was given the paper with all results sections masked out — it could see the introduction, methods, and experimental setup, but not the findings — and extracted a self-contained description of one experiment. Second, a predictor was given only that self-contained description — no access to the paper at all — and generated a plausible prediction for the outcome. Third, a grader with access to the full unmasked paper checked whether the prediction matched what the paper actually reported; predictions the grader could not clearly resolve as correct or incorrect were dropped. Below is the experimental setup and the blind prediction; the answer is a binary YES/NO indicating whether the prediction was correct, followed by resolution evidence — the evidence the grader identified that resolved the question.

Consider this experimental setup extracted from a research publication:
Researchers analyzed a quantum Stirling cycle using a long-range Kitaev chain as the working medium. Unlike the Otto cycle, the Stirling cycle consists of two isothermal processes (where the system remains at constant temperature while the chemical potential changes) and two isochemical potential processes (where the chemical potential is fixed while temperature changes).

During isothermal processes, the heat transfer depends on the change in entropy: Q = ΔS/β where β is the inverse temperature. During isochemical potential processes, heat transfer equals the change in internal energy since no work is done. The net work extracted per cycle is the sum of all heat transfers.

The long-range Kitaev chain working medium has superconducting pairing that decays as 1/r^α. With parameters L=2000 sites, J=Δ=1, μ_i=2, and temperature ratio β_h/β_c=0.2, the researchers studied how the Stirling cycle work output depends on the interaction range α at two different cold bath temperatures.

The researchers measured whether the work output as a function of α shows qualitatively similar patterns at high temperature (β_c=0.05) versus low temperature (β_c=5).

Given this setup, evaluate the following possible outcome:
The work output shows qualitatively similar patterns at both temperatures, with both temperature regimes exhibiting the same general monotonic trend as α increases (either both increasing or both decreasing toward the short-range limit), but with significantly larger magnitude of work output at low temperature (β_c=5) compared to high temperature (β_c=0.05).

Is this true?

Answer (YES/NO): NO